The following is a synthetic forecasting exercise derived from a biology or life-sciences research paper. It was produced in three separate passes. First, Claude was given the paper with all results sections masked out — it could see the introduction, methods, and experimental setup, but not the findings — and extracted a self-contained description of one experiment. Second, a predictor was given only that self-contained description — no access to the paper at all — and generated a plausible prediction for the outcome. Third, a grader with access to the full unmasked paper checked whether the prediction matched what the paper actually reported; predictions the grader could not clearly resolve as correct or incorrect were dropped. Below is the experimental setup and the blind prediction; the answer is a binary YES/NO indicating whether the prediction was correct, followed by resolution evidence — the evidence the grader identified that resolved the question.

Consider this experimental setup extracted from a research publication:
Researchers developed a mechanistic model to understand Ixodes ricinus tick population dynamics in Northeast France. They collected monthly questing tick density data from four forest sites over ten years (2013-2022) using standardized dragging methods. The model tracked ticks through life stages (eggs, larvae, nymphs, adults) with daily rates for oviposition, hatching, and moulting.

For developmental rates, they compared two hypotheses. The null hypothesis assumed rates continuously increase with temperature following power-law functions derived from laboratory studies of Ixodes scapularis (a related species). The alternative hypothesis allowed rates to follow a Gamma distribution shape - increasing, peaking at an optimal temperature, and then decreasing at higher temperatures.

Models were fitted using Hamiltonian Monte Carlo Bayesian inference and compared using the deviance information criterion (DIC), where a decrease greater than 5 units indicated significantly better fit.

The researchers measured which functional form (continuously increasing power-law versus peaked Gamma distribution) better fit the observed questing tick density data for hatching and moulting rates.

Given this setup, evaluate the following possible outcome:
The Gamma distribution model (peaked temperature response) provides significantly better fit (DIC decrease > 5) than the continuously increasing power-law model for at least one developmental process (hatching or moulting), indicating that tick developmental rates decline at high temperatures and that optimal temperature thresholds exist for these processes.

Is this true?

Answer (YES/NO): YES